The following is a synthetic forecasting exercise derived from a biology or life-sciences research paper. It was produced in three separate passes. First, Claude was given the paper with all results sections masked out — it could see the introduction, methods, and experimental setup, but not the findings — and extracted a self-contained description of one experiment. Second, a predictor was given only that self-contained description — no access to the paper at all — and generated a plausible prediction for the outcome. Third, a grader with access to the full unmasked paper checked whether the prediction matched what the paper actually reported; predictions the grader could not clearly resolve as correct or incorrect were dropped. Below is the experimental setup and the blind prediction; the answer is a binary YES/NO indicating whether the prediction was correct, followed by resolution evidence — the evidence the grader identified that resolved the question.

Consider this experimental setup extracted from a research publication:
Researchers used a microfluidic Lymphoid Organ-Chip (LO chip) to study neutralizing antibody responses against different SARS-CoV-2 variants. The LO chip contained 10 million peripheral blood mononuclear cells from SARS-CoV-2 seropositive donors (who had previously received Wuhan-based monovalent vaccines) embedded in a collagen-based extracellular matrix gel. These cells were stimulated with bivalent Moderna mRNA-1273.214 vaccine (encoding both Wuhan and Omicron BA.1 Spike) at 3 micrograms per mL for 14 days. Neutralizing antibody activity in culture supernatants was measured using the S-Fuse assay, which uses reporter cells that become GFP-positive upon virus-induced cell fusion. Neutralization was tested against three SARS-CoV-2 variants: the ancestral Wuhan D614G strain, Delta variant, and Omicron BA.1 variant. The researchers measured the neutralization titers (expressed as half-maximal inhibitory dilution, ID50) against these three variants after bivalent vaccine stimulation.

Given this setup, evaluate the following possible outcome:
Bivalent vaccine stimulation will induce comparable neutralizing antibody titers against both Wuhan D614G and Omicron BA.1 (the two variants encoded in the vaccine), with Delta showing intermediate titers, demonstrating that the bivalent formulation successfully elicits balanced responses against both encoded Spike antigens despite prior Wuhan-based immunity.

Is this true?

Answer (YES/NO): NO